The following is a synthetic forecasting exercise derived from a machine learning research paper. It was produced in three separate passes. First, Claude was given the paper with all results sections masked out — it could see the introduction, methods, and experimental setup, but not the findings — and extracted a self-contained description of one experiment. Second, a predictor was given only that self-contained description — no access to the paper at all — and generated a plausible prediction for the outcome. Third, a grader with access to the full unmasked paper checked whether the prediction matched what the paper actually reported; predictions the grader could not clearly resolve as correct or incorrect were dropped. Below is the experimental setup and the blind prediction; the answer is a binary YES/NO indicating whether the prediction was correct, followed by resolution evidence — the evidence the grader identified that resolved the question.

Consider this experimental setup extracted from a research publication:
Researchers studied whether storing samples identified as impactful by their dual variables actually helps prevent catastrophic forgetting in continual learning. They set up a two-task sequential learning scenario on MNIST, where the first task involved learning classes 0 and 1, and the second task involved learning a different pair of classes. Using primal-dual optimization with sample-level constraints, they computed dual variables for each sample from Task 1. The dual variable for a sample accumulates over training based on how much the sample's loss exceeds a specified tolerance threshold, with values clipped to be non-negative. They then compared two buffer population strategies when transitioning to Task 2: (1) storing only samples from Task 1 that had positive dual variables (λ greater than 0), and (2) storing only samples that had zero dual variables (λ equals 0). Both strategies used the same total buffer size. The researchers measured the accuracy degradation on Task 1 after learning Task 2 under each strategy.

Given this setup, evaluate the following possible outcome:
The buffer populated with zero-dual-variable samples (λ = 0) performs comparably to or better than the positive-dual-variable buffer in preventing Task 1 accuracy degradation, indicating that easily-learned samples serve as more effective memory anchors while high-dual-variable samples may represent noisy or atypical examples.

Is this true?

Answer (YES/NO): NO